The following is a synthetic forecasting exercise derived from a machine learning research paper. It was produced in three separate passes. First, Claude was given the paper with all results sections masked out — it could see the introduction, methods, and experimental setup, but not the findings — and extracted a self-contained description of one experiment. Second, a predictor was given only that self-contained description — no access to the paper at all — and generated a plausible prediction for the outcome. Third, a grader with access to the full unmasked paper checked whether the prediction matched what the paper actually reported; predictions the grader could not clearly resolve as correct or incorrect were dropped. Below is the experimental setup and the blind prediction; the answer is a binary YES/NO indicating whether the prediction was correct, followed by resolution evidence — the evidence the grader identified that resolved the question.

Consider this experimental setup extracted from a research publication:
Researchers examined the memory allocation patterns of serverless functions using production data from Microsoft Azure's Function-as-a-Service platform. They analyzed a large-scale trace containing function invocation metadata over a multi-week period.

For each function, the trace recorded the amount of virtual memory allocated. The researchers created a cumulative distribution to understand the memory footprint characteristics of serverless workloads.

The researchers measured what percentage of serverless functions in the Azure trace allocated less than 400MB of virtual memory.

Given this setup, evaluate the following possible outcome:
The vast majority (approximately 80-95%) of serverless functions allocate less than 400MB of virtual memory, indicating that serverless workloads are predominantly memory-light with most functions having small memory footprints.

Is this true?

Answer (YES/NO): YES